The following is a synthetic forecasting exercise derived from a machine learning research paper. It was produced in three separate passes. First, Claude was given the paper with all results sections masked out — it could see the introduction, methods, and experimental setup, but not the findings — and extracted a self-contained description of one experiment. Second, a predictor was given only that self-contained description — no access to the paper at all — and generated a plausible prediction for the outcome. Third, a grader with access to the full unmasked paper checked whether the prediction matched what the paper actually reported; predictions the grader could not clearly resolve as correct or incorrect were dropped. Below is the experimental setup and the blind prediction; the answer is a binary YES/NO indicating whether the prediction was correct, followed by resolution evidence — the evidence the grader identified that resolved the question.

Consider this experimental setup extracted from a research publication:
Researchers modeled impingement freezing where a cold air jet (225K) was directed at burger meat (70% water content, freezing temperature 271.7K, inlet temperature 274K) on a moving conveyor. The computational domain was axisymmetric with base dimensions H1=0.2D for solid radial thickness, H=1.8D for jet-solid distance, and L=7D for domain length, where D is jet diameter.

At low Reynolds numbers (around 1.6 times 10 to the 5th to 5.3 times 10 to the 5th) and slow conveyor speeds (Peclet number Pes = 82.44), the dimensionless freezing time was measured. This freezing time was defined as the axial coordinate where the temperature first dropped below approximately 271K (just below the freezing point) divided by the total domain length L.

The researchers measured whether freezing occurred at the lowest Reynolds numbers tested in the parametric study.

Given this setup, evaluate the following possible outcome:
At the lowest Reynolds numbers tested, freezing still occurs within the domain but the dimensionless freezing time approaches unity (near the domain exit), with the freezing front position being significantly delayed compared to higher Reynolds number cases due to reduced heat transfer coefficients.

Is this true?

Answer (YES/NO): NO